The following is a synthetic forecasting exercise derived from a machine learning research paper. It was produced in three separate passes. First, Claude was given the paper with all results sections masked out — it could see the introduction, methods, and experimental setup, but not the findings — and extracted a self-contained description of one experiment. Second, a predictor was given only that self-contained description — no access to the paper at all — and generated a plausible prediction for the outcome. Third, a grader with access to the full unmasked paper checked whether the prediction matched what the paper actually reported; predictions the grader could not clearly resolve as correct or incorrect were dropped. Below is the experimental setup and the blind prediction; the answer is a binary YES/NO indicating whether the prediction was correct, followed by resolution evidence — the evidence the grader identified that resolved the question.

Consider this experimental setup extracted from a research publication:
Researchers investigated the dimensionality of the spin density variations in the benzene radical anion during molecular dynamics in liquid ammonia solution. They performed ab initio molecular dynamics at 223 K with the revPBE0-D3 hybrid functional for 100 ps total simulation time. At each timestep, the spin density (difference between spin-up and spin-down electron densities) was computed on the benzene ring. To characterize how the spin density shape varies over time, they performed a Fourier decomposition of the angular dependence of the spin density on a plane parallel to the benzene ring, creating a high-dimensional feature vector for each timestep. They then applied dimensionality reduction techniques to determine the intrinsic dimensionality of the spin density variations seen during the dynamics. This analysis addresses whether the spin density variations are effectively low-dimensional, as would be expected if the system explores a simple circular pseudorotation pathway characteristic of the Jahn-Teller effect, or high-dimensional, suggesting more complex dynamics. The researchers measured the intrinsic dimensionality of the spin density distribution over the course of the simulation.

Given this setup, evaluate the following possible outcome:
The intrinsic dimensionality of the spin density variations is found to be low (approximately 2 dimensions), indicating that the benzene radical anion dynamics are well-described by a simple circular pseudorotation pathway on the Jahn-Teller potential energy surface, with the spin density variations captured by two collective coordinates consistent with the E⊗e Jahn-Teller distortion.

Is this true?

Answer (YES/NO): YES